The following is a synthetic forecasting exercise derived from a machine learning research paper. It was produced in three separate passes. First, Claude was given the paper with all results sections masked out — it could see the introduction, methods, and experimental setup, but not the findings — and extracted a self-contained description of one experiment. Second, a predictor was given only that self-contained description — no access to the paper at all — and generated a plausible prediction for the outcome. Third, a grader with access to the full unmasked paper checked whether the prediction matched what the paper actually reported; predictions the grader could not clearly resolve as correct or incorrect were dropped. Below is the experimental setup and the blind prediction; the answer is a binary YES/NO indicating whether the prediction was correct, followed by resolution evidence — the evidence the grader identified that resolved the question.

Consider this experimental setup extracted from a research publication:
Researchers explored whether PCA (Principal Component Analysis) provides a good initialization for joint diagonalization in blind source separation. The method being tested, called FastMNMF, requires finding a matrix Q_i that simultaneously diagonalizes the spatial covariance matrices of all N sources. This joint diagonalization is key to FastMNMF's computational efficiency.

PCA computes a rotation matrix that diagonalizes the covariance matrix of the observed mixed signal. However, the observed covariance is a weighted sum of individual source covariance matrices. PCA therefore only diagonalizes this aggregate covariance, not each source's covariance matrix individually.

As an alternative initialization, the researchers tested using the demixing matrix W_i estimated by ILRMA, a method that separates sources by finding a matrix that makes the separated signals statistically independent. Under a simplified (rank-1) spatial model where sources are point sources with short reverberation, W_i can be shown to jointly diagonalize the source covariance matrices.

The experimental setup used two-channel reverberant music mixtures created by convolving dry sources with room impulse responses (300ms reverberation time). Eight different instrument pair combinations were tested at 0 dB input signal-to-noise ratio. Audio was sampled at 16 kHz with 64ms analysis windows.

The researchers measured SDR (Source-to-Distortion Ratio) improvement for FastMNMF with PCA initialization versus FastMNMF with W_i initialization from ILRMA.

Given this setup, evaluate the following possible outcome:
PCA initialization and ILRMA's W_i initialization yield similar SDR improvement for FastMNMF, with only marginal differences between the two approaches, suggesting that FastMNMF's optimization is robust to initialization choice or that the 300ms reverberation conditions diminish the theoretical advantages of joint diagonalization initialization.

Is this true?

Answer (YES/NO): YES